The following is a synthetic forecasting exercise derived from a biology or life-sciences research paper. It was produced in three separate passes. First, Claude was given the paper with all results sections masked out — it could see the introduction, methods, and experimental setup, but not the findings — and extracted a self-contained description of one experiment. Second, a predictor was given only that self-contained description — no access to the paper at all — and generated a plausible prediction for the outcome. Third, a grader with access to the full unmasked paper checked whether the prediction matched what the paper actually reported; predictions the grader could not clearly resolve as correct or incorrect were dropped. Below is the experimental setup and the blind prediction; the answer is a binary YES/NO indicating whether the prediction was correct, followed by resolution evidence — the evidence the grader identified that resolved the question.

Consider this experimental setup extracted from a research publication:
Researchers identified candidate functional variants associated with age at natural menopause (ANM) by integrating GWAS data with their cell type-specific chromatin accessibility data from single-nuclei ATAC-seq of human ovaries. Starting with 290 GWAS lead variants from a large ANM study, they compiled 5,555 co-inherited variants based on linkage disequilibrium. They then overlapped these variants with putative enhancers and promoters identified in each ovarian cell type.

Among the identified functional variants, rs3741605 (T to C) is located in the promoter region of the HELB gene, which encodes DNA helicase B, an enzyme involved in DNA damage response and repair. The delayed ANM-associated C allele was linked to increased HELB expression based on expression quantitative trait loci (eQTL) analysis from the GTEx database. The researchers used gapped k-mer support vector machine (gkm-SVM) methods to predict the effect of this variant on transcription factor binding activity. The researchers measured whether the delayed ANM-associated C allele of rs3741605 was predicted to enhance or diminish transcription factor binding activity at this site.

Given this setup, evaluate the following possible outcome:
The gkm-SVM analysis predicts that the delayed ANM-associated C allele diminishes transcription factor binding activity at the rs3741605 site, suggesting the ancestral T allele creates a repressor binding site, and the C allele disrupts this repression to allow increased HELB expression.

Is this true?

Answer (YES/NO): NO